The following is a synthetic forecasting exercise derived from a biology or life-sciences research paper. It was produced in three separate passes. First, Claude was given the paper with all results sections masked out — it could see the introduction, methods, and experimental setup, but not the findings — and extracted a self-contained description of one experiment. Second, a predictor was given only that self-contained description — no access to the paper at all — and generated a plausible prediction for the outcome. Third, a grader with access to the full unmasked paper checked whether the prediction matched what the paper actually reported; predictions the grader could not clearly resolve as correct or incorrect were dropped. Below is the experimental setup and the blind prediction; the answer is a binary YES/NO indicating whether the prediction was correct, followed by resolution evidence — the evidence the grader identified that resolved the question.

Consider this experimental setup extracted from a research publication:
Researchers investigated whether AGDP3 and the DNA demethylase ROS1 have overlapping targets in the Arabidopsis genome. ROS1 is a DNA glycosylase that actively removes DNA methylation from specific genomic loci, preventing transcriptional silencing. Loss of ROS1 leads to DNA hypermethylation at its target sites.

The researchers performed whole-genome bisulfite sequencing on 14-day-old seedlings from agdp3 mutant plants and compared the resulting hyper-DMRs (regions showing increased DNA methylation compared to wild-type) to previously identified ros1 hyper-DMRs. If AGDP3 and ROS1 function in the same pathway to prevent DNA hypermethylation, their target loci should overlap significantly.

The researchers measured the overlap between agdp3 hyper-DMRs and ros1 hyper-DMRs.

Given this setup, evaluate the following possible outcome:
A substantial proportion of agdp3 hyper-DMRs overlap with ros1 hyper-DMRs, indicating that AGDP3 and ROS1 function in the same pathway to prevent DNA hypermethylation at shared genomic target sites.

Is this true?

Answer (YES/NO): YES